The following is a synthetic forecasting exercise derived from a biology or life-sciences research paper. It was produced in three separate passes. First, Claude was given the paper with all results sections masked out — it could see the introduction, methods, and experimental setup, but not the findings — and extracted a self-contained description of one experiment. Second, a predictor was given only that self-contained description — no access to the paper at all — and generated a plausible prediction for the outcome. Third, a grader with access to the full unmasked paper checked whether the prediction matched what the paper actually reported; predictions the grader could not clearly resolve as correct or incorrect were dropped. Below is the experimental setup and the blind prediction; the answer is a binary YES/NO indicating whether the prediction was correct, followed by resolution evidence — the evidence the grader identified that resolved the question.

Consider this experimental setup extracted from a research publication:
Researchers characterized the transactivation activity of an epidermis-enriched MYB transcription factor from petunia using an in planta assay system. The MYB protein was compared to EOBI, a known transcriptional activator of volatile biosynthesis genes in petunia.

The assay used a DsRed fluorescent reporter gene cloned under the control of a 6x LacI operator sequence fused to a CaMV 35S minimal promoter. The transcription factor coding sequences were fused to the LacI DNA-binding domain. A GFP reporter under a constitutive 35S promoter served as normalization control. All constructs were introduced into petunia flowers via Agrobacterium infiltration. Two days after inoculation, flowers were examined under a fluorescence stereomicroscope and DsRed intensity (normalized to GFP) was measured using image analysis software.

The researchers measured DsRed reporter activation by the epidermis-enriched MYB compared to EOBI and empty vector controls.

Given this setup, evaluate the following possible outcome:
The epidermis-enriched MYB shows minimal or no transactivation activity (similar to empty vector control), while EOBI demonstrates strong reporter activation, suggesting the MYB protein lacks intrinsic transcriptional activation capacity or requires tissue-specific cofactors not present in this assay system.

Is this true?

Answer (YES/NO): NO